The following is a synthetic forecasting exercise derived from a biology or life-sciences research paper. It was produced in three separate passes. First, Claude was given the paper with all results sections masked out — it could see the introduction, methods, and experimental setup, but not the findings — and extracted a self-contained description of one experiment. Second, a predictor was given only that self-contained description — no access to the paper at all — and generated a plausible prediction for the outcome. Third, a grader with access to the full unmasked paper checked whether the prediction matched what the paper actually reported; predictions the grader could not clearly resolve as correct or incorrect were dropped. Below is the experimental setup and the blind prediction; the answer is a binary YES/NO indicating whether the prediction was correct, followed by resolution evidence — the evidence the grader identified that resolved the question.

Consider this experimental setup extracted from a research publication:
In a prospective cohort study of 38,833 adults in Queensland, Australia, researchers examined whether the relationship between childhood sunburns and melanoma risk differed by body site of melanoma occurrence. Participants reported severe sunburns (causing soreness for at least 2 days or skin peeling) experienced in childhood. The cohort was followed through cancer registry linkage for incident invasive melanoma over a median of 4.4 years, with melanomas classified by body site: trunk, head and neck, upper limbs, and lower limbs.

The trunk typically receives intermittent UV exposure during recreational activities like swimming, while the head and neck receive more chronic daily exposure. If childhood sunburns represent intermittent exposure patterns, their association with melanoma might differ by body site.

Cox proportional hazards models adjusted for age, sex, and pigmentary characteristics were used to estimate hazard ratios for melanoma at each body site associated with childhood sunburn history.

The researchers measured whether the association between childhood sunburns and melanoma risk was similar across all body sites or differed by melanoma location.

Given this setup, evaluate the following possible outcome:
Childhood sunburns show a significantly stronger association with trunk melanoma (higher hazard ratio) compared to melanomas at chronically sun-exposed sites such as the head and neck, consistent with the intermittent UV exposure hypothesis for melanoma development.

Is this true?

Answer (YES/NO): NO